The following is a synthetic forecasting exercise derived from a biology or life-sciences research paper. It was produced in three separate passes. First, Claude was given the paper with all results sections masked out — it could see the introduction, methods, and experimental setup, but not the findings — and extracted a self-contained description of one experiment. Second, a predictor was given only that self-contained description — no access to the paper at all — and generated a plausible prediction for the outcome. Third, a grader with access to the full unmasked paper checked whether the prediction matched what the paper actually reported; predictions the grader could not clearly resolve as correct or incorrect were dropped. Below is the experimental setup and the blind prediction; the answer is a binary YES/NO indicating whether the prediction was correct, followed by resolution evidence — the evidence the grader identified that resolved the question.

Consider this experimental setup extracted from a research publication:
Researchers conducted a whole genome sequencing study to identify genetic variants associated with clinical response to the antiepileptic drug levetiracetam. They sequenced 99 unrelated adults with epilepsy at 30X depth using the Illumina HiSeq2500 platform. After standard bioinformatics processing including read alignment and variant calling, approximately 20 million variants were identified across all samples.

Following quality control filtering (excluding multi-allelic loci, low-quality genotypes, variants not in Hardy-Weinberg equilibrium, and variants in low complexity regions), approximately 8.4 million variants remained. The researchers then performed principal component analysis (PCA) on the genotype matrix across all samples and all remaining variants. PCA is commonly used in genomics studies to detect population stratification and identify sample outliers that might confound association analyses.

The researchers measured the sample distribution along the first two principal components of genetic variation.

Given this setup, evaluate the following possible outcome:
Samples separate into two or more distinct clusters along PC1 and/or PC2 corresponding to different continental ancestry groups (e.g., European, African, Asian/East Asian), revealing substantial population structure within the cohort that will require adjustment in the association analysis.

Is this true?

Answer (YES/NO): NO